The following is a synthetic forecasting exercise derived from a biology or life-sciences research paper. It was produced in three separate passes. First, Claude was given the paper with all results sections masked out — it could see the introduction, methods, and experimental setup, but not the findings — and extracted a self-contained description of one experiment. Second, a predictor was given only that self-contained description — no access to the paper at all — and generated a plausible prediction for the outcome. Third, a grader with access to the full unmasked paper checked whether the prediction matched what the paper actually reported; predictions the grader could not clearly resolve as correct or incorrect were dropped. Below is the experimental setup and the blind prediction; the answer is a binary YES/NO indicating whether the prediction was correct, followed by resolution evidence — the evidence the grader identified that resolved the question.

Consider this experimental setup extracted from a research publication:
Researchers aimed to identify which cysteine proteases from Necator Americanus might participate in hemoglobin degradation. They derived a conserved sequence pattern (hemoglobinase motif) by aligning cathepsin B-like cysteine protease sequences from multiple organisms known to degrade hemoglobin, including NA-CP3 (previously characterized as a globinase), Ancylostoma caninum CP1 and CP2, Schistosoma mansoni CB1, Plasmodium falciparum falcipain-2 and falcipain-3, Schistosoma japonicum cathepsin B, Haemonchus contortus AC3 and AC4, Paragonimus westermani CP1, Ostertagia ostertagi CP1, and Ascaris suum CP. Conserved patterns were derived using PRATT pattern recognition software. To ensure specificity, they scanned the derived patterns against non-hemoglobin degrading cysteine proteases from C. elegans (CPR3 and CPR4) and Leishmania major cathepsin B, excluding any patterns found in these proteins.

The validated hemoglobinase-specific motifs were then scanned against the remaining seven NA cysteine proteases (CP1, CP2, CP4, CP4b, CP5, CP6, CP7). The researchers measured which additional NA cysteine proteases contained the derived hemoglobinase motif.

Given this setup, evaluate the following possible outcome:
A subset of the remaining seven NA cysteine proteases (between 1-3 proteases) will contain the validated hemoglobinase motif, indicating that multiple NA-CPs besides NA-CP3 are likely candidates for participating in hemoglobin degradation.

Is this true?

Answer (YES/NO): NO